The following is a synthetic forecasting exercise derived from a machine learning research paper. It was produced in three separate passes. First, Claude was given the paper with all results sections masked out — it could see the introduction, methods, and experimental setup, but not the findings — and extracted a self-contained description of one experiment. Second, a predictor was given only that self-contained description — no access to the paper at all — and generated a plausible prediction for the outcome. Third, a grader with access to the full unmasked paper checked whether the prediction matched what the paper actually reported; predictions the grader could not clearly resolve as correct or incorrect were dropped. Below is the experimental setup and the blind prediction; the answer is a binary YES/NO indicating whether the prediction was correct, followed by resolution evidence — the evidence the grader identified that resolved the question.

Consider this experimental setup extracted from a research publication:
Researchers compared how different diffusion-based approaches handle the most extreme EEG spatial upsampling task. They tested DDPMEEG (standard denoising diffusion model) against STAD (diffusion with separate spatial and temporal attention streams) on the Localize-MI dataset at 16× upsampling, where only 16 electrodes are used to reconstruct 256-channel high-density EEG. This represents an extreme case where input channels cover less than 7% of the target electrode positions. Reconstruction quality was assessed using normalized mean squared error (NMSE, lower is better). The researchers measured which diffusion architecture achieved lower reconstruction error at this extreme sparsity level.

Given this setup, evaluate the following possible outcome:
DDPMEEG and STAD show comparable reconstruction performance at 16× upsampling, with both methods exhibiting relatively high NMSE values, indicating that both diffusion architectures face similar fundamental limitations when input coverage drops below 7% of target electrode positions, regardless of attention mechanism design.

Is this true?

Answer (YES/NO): YES